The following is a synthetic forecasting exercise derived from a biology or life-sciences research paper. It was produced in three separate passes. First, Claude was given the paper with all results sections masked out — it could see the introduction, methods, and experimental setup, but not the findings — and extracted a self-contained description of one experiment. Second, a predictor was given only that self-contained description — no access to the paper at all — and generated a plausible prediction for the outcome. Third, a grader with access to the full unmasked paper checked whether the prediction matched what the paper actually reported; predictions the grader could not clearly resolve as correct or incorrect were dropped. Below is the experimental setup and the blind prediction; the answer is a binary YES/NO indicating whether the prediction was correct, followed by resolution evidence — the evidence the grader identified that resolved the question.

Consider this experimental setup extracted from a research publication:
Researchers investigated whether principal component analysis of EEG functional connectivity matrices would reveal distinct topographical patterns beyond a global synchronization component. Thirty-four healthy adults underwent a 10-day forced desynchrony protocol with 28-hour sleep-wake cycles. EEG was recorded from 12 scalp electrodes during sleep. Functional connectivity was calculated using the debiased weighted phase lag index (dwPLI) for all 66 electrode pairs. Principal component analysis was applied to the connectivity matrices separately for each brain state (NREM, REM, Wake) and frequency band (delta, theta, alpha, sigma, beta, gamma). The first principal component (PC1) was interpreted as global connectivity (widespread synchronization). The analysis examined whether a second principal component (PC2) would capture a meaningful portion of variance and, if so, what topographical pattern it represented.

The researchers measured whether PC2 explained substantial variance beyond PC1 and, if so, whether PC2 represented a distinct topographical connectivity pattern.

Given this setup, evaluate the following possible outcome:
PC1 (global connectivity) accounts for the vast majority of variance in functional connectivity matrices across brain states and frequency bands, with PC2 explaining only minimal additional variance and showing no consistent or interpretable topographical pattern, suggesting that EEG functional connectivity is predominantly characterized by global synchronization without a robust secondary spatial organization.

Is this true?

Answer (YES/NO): NO